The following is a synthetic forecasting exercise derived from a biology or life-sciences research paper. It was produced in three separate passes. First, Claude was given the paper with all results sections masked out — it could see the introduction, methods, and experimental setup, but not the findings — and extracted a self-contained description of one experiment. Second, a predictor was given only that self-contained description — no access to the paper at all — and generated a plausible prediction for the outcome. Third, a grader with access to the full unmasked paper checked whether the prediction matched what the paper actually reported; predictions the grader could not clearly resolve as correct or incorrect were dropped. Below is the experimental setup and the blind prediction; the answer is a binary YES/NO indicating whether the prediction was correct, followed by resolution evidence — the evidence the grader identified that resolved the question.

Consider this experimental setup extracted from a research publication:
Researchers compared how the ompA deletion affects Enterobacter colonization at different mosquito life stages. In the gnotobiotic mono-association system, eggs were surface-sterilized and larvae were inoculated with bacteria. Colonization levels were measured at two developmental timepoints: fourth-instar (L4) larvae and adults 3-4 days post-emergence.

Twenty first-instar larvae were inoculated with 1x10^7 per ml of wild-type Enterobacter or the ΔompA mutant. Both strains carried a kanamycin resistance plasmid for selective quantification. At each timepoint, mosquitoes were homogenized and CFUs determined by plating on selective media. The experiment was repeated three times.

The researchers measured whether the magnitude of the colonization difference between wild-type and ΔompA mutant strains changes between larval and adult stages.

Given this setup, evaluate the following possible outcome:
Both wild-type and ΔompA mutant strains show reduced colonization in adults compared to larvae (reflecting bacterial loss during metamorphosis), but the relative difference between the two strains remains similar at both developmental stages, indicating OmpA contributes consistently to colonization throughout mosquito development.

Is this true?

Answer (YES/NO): NO